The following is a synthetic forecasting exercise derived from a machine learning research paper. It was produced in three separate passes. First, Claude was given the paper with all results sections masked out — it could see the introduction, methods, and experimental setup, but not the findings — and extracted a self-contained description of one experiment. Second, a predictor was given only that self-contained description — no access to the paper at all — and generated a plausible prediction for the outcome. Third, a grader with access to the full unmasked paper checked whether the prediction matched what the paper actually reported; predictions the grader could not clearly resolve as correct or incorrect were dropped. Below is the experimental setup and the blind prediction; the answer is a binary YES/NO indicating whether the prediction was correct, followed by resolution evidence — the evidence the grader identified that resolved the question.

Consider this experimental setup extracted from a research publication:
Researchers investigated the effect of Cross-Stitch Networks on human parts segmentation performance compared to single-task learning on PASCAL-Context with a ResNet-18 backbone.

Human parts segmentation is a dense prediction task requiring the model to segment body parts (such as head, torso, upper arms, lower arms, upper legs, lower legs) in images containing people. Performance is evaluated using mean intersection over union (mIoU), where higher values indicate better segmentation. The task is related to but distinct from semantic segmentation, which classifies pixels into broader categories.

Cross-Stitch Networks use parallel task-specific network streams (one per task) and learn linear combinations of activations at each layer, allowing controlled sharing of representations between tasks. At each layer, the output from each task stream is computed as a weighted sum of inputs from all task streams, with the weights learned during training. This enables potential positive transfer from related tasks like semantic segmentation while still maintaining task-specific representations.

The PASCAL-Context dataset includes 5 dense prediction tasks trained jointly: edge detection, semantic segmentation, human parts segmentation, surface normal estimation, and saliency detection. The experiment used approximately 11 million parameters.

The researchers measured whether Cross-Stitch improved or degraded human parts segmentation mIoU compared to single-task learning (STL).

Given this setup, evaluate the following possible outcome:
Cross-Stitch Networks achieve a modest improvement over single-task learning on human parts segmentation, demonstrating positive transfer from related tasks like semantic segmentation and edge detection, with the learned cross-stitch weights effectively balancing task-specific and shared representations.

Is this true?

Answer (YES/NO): YES